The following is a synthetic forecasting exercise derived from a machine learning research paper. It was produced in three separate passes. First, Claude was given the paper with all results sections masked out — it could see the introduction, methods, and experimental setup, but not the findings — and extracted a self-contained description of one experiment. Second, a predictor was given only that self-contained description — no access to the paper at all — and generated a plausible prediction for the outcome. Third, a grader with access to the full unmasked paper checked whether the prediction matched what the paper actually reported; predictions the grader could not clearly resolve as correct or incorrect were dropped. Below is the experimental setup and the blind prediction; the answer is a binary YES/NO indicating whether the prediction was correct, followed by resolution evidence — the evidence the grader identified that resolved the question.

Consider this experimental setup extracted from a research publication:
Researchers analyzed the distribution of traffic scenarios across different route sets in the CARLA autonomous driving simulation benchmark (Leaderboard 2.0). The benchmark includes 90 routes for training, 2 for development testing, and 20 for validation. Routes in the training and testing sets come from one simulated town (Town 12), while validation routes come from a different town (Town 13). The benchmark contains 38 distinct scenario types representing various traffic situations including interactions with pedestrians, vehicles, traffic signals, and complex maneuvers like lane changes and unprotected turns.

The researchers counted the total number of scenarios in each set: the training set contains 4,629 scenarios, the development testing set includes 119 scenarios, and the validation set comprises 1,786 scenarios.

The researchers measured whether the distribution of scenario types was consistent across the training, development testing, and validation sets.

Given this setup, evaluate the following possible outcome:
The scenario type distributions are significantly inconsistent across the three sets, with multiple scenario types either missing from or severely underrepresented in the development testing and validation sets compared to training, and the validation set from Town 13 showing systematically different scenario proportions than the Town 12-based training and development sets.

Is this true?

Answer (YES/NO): NO